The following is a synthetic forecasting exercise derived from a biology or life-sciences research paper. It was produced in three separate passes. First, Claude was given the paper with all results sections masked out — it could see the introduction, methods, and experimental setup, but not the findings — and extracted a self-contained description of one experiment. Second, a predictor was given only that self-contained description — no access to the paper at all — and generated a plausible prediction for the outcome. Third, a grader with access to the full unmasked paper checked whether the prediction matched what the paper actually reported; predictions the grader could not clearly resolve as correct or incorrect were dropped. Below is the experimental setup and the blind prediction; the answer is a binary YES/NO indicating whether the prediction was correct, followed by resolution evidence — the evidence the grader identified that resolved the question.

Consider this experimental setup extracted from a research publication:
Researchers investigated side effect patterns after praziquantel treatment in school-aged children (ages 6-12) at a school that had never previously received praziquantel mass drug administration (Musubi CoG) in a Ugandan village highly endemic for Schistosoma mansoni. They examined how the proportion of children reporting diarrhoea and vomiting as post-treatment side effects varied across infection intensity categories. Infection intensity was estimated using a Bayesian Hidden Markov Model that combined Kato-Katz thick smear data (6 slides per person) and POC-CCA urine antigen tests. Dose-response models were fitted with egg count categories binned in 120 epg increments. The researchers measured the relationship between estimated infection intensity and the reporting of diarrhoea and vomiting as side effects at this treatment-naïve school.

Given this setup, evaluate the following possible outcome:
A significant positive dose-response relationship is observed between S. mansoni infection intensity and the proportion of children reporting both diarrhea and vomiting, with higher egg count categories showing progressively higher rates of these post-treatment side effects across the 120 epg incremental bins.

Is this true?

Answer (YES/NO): NO